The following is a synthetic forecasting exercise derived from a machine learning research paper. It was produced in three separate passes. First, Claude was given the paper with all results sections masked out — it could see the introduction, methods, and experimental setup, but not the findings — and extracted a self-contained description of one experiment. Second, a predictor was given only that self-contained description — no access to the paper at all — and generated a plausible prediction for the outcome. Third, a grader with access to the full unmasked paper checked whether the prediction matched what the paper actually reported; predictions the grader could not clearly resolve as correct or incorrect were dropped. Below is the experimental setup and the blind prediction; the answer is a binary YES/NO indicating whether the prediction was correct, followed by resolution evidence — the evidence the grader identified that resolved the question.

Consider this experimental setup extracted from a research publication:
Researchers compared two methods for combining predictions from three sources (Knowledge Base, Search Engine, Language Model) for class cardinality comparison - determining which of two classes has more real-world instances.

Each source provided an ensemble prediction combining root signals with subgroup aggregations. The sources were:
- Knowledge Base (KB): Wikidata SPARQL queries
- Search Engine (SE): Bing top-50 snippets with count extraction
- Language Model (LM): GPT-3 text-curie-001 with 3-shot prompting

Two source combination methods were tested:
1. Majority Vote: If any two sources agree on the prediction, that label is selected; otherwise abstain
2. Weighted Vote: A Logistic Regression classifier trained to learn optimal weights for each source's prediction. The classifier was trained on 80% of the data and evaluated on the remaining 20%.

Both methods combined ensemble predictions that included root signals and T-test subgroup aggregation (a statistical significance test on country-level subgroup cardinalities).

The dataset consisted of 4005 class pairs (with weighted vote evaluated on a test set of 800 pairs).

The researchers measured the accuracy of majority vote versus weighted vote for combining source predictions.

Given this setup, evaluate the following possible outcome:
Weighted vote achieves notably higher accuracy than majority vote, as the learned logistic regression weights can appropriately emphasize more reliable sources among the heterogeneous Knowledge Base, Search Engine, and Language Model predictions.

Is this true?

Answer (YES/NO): YES